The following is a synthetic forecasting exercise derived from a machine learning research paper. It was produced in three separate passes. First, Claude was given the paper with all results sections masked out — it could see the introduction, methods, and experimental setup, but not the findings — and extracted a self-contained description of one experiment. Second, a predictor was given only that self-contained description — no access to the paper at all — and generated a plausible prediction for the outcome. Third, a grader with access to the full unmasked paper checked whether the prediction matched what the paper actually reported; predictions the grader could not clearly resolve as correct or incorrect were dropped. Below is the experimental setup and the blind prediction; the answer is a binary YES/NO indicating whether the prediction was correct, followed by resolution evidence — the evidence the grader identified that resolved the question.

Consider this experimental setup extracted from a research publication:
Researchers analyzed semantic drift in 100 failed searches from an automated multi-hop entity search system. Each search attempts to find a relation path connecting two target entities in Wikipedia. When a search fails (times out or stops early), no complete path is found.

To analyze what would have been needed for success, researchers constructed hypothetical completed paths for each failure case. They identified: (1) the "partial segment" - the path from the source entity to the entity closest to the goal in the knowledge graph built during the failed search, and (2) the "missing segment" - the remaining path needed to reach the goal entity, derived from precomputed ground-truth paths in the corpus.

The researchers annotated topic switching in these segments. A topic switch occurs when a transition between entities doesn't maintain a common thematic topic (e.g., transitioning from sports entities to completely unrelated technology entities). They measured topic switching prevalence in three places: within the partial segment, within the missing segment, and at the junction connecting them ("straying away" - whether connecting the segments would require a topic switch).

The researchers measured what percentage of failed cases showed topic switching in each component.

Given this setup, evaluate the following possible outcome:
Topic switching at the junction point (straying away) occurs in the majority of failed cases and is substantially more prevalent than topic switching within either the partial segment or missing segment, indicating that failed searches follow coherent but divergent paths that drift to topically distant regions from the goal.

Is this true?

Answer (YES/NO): NO